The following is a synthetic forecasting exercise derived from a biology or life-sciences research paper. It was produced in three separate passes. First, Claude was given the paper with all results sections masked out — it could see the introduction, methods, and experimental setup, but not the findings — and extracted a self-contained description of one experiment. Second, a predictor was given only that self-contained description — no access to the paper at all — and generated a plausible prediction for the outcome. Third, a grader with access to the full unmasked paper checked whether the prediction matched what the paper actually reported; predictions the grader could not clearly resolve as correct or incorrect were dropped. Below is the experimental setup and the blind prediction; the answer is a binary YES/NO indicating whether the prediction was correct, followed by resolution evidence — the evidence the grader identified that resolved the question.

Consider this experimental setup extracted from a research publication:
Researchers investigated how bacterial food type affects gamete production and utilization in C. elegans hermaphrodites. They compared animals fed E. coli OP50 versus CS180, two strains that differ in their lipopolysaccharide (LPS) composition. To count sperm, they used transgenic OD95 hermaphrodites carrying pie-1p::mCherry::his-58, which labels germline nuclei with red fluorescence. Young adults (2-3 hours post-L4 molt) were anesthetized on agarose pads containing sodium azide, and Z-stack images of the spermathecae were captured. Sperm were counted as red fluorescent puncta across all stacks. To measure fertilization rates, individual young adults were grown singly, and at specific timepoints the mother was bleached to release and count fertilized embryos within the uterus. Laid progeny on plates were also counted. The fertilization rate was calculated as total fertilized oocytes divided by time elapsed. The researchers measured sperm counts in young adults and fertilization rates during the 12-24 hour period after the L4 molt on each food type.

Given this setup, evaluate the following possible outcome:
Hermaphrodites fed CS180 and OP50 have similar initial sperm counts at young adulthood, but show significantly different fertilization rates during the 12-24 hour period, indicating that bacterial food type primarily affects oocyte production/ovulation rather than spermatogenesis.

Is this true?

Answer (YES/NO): NO